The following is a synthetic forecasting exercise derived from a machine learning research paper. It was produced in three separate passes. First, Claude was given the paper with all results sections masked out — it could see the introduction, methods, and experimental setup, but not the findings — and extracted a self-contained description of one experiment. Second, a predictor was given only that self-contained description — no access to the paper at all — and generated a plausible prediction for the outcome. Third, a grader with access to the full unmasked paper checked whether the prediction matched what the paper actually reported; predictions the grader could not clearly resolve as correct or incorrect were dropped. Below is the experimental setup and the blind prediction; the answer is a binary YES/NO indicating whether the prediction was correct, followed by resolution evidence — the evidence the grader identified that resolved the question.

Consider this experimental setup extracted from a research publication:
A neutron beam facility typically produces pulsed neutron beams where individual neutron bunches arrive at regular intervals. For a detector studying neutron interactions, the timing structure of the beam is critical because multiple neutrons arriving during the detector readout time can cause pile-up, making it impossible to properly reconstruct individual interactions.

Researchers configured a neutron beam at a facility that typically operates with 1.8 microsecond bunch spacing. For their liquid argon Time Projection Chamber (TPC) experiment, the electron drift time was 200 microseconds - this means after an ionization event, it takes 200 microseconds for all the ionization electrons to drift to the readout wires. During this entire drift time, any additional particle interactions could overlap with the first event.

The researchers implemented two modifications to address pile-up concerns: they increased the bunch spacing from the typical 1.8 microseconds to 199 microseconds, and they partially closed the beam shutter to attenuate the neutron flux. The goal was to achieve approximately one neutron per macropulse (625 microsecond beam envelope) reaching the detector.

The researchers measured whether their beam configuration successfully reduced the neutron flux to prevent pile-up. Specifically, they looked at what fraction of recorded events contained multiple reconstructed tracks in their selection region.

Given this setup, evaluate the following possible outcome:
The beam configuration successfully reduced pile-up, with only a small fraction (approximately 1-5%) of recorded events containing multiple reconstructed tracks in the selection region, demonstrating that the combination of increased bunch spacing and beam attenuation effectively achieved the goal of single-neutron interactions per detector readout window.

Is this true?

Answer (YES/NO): YES